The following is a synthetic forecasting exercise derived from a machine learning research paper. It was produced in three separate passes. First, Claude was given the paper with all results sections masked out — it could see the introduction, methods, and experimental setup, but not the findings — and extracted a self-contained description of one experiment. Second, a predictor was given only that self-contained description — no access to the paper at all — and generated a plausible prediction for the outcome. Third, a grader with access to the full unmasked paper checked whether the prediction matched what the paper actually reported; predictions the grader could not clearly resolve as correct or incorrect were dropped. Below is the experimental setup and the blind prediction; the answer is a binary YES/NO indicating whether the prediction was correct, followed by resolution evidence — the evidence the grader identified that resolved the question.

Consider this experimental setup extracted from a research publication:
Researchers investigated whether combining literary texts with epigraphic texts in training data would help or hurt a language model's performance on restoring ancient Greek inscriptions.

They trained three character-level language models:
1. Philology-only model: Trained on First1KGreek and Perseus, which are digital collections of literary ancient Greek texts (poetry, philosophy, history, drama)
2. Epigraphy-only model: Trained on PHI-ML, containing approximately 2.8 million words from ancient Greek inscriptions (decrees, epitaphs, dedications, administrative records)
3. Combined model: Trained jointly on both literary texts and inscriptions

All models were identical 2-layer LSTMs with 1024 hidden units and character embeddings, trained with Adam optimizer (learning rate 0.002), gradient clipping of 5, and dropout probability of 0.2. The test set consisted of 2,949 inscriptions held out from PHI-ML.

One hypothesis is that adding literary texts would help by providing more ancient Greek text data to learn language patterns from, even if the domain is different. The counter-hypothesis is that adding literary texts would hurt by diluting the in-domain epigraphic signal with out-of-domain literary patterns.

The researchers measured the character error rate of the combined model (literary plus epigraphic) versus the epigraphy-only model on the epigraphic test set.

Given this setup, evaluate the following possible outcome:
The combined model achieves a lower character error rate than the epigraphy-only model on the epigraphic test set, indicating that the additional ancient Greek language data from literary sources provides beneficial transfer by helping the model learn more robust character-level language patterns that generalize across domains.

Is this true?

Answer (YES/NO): NO